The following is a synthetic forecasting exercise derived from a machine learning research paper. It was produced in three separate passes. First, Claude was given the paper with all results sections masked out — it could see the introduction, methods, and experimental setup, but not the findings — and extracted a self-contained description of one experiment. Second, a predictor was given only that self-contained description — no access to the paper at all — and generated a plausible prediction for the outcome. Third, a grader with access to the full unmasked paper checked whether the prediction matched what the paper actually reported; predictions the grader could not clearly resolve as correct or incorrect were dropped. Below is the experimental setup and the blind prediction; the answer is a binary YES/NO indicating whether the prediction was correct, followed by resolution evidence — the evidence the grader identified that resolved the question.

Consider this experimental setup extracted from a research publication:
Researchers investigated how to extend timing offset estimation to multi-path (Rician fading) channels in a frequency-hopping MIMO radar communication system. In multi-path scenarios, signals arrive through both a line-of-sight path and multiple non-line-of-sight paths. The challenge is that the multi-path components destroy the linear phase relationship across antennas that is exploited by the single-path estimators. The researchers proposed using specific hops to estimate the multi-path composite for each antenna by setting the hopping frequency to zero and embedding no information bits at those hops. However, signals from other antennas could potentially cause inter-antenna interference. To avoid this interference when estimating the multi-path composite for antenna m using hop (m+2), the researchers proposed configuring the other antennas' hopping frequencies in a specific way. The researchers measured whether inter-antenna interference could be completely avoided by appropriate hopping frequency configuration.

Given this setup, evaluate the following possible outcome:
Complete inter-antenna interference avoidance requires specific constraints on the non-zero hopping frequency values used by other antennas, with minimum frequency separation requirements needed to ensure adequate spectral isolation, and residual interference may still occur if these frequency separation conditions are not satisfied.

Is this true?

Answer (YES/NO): NO